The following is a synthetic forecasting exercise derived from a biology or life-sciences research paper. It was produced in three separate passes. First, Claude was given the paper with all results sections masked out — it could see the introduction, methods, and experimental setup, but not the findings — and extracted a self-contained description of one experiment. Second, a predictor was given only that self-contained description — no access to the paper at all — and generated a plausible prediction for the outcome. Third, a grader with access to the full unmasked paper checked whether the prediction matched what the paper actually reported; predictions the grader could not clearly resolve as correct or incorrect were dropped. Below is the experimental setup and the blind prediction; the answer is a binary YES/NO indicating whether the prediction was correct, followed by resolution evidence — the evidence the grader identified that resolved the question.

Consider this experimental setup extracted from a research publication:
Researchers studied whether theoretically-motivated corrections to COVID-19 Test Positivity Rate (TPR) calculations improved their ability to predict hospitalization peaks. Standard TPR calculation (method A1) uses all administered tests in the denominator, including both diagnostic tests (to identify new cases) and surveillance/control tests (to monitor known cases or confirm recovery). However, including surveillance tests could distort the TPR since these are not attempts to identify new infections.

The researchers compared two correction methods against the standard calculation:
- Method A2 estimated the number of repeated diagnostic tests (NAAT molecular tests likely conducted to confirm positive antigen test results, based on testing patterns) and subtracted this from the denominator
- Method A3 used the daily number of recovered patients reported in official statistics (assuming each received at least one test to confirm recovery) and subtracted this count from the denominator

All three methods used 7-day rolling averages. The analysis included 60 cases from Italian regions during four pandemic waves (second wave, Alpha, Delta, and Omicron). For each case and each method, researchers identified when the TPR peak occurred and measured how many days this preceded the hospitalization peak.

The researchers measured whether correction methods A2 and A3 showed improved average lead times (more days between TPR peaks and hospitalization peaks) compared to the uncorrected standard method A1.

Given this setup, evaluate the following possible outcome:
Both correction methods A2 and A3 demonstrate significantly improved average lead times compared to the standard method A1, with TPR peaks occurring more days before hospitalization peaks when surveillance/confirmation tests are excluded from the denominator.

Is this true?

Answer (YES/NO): NO